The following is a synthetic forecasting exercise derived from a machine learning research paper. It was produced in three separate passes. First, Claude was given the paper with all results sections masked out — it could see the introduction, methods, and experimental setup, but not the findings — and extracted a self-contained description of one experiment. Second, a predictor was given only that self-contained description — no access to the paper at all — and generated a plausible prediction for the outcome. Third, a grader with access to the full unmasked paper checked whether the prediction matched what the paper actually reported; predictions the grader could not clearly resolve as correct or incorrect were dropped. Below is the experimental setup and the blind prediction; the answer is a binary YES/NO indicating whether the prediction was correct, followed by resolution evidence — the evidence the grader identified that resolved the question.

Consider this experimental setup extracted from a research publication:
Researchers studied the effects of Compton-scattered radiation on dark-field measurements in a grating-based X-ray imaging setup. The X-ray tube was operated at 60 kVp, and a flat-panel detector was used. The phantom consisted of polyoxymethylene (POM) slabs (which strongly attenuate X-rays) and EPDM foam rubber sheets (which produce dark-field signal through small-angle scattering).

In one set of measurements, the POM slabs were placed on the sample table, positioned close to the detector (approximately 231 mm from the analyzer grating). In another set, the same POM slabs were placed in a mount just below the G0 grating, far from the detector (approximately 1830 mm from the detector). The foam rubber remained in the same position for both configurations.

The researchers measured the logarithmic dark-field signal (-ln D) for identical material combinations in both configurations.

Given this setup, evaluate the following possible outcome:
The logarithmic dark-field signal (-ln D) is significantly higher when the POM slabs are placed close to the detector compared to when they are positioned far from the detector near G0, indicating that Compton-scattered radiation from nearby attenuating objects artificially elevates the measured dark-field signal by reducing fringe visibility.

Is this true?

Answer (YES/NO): YES